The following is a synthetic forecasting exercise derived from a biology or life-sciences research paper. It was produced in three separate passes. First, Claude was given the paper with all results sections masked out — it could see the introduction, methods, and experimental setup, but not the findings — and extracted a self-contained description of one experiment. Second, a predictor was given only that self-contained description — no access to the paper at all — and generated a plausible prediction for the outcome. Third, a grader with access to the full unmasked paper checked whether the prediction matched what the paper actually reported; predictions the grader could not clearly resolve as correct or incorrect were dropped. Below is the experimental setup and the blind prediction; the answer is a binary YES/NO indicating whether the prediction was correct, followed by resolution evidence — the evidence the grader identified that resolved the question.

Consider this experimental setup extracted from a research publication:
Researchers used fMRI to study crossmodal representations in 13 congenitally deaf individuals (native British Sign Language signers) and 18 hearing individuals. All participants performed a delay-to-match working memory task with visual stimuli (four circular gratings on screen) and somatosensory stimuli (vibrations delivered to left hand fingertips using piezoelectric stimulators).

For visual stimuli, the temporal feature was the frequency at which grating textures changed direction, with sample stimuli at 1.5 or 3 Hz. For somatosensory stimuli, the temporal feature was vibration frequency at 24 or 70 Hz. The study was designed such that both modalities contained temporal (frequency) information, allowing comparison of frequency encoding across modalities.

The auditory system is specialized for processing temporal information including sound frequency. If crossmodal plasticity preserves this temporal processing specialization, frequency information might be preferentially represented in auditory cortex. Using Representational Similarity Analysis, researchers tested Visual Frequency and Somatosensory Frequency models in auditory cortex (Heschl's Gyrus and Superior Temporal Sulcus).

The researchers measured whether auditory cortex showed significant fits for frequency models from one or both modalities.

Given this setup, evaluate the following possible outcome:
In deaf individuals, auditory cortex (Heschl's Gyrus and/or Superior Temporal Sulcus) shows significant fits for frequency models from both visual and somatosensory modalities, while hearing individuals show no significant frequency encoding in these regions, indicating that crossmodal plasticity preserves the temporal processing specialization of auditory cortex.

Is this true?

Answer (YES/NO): NO